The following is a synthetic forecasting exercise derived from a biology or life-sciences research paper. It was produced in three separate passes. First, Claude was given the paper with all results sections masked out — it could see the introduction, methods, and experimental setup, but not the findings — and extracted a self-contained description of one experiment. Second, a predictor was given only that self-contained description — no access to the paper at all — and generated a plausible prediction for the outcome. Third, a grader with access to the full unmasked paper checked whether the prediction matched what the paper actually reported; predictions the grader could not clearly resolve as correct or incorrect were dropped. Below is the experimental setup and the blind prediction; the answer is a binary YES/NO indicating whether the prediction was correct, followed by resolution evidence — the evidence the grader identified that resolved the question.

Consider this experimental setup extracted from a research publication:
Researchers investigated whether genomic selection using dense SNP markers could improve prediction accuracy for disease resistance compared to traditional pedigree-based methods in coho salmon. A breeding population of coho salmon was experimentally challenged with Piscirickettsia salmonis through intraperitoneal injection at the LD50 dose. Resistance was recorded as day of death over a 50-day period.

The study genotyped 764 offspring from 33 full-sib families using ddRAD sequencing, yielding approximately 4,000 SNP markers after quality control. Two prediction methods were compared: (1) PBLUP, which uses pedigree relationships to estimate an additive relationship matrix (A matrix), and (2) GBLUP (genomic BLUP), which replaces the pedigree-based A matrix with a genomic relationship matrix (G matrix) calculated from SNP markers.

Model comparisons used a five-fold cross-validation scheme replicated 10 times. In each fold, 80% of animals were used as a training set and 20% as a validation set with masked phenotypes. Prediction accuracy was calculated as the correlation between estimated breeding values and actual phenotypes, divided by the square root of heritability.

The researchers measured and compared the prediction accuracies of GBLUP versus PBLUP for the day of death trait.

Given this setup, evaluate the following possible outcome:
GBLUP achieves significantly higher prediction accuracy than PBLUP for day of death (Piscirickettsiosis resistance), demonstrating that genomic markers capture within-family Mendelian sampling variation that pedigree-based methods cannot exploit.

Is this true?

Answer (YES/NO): NO